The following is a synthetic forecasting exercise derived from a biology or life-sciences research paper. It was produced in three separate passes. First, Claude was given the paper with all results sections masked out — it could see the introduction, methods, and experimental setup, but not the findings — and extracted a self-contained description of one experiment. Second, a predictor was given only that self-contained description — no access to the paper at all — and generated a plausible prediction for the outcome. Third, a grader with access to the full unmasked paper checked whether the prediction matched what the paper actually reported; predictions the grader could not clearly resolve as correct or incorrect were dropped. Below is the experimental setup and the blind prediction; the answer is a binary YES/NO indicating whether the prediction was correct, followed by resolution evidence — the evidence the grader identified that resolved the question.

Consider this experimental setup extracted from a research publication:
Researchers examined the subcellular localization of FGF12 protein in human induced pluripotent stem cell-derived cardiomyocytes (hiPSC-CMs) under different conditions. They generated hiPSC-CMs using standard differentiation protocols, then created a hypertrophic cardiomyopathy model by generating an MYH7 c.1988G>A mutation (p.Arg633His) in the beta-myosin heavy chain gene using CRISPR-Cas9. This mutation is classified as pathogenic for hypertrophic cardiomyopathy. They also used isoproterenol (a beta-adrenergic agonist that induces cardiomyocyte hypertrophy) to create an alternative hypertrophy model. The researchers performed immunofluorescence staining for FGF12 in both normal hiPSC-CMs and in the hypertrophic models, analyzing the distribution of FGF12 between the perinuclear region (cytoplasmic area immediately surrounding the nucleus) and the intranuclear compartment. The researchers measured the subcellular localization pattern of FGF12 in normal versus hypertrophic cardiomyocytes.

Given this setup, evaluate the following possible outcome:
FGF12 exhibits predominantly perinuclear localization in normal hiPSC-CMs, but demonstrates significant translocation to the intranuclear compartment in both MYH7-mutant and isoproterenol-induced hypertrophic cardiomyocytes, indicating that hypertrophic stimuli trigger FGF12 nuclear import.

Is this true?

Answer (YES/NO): YES